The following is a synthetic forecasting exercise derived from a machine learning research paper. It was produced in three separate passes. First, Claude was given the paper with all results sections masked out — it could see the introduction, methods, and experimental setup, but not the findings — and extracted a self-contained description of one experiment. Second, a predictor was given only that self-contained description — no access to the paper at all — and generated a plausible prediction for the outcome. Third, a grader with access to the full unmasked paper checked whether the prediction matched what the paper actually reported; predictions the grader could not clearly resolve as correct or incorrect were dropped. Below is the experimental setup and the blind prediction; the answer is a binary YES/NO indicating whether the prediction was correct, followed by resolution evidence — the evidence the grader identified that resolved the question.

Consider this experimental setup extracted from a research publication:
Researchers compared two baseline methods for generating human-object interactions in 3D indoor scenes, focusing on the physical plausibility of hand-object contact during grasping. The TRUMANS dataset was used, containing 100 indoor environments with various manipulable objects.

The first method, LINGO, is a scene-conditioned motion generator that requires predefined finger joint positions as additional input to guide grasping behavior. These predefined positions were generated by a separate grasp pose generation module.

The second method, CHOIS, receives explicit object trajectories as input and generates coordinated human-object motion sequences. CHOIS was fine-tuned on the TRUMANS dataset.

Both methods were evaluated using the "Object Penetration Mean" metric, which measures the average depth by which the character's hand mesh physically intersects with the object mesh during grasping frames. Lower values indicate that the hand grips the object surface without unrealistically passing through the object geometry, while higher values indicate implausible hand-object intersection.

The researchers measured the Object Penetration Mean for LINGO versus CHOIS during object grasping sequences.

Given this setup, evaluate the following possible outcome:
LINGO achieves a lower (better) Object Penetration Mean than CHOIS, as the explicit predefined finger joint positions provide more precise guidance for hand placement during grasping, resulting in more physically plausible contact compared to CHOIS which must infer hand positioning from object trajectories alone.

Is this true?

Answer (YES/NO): NO